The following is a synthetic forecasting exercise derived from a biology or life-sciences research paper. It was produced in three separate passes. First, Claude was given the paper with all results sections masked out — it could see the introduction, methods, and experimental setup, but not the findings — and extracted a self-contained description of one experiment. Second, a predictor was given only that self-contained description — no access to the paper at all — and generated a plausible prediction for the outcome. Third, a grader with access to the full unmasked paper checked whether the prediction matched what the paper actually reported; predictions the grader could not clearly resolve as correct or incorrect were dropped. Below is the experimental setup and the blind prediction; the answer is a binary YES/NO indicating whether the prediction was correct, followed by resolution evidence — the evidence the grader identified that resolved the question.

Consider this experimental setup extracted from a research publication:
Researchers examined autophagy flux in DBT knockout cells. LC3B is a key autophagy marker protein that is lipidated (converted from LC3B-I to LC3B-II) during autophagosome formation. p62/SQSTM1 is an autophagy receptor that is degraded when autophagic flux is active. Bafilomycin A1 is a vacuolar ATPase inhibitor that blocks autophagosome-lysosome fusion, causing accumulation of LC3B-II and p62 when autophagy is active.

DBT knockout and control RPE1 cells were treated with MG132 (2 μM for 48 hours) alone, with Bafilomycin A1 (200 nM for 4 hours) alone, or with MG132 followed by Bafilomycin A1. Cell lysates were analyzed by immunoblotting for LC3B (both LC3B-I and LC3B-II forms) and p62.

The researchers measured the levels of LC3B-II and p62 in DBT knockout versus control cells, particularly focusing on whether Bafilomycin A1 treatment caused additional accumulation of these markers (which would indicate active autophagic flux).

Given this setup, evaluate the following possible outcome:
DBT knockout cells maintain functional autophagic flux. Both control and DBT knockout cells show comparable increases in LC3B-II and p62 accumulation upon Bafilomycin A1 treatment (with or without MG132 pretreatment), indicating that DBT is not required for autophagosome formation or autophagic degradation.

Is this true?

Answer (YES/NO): NO